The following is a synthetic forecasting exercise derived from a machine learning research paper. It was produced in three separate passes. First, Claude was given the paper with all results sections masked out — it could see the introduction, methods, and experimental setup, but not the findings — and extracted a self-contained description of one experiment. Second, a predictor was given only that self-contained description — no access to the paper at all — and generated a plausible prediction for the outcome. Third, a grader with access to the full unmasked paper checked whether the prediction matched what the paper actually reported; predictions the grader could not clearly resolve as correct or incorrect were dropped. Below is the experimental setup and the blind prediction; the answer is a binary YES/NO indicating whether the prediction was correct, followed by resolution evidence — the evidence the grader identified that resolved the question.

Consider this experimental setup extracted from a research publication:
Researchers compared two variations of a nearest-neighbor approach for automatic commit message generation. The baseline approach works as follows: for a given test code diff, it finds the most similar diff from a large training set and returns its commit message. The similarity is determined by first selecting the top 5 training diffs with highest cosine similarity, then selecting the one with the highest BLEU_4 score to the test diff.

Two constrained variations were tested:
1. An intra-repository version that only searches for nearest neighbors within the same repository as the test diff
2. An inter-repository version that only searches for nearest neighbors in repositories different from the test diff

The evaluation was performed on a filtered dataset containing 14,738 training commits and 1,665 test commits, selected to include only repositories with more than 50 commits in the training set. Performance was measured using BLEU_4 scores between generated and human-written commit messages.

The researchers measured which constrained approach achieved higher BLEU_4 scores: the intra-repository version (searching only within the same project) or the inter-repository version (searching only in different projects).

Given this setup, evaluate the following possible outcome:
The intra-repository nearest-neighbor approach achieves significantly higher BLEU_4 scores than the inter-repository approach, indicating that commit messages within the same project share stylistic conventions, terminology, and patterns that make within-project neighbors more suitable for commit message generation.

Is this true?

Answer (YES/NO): YES